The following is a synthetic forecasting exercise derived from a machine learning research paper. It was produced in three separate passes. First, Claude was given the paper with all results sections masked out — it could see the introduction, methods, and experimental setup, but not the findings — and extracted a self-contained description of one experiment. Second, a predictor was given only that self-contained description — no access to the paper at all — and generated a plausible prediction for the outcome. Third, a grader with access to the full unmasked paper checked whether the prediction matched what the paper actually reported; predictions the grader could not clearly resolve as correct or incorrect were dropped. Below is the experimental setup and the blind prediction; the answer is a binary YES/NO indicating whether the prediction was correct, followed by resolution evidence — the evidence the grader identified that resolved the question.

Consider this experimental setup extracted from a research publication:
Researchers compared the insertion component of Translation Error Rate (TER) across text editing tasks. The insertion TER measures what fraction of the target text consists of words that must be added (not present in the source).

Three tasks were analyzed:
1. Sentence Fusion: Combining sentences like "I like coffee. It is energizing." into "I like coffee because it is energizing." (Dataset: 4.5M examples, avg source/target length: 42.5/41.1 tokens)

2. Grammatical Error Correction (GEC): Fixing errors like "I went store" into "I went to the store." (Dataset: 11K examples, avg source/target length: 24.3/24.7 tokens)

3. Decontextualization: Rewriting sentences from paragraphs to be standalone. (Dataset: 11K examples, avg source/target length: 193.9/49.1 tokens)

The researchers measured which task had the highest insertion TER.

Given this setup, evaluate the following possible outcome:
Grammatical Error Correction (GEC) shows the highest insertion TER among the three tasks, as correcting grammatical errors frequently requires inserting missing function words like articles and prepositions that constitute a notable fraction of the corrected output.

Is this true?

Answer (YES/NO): YES